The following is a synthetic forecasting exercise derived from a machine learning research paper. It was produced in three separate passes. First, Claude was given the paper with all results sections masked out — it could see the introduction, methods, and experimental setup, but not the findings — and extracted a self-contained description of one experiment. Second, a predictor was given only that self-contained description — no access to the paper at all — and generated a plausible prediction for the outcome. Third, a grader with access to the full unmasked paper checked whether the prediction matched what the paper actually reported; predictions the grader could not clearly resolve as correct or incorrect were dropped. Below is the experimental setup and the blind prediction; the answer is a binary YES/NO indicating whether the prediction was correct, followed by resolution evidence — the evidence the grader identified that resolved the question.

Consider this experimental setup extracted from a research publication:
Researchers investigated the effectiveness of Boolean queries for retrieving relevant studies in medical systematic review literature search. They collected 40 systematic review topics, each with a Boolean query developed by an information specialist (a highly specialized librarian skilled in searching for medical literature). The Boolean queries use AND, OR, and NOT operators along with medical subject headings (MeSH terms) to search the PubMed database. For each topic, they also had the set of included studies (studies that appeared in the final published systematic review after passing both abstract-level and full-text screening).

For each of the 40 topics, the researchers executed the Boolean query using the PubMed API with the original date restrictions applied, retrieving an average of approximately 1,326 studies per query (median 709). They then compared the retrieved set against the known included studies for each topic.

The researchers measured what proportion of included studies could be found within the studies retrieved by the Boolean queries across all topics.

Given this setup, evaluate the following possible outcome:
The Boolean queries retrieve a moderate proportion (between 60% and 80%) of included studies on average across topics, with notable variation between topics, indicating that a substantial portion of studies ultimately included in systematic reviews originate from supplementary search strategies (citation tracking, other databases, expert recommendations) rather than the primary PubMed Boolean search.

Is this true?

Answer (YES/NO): YES